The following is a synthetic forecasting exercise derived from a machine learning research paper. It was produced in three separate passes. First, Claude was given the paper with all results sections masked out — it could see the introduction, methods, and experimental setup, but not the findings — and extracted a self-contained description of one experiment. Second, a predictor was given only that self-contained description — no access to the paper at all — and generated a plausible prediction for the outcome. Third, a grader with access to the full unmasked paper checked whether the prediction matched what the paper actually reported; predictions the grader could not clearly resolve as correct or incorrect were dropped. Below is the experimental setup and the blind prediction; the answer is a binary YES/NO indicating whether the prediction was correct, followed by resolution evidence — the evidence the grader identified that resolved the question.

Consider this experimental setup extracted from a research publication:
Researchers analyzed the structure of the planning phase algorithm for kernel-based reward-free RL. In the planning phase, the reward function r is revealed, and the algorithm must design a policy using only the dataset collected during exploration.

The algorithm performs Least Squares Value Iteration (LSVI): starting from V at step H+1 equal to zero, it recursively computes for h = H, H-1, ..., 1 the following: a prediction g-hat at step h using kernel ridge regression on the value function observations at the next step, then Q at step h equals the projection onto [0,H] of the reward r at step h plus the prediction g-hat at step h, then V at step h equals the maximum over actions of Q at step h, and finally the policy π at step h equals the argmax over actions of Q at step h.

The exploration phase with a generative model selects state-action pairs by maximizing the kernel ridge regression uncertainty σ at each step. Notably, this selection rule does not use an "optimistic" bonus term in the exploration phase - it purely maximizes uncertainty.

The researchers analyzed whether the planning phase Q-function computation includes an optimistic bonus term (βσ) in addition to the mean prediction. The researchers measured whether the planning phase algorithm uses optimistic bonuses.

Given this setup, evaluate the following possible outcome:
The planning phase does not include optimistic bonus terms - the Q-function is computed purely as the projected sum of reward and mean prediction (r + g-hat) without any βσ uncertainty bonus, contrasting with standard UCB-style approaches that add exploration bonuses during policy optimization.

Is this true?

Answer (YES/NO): YES